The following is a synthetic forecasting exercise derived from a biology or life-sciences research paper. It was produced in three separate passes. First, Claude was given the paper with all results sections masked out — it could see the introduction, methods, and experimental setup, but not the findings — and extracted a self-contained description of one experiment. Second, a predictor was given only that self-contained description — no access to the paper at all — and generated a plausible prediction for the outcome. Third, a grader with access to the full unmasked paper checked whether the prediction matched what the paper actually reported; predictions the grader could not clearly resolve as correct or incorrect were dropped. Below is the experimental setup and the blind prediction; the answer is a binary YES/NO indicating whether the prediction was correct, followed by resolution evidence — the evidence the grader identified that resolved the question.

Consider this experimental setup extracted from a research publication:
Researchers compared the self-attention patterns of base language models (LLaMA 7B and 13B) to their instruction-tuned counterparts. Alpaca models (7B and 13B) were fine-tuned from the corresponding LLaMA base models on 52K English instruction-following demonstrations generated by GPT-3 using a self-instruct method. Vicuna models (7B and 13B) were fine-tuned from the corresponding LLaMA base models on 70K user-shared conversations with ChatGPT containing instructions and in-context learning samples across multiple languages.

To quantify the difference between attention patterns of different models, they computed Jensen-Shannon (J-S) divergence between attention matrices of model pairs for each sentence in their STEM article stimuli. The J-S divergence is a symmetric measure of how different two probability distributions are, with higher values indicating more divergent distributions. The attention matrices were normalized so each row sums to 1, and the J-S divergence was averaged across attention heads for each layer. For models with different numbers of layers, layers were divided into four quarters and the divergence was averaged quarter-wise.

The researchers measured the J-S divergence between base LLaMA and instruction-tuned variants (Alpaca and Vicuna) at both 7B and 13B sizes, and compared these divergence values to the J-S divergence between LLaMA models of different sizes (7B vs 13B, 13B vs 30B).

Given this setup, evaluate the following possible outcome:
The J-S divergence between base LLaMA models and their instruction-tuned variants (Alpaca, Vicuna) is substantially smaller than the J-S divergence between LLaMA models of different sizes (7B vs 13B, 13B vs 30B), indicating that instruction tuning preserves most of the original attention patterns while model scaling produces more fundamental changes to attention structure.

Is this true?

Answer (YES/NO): YES